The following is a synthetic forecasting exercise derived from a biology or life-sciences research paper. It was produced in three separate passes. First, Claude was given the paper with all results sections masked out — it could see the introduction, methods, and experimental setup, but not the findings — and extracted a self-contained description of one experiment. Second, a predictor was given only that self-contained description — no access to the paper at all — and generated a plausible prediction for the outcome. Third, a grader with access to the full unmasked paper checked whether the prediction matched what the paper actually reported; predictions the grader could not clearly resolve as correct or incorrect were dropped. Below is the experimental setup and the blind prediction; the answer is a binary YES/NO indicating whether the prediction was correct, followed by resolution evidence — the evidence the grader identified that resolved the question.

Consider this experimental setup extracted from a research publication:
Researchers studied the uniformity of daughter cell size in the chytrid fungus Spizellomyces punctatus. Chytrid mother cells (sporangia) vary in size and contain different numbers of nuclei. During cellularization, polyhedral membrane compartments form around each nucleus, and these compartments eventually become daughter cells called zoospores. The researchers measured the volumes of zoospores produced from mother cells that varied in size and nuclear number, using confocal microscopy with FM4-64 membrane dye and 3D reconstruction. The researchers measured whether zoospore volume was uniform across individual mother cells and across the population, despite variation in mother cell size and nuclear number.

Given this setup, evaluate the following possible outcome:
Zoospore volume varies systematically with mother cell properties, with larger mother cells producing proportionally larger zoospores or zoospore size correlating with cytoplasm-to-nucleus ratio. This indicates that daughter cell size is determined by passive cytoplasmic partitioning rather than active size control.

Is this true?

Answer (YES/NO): NO